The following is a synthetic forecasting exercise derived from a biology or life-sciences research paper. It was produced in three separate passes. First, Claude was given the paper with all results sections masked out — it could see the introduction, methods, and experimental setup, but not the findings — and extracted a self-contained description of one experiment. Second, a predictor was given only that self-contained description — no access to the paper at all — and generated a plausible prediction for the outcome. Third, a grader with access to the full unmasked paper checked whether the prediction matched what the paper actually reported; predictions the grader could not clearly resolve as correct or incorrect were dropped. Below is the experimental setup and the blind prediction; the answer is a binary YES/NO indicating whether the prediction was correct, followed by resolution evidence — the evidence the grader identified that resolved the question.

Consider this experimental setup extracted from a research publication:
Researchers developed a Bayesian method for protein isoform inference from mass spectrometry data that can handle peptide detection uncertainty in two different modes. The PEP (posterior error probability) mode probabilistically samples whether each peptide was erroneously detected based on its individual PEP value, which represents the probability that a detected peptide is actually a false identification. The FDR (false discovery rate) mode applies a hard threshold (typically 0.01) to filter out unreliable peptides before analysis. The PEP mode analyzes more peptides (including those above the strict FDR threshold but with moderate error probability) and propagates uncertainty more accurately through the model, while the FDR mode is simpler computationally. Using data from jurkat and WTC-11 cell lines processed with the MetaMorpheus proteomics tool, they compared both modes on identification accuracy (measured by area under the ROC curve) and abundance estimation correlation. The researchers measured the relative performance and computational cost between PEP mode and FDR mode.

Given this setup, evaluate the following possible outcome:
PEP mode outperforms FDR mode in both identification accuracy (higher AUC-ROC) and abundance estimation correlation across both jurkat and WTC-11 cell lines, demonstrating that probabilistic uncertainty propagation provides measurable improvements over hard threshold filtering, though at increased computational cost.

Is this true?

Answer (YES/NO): YES